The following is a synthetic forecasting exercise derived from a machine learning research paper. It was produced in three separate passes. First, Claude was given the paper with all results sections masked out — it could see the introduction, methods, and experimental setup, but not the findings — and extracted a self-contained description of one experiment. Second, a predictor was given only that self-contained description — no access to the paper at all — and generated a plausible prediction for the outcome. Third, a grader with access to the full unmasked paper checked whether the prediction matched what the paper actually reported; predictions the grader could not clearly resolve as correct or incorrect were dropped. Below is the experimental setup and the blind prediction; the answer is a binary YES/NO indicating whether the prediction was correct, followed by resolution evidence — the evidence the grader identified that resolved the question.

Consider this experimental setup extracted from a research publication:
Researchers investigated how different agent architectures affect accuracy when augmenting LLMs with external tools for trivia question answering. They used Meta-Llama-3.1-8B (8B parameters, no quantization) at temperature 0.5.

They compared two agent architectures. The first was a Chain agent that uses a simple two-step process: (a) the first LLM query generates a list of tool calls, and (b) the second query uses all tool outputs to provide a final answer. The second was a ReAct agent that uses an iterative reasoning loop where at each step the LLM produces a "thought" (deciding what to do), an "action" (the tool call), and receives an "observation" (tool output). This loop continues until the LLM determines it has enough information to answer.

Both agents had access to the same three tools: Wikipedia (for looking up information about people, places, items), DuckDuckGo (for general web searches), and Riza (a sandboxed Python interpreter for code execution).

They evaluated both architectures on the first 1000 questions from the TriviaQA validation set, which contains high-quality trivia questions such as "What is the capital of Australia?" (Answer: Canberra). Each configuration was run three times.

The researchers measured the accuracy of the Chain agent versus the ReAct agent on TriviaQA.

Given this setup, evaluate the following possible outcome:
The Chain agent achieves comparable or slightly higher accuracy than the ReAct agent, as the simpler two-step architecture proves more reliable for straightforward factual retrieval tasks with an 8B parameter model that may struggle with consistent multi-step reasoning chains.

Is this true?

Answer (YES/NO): YES